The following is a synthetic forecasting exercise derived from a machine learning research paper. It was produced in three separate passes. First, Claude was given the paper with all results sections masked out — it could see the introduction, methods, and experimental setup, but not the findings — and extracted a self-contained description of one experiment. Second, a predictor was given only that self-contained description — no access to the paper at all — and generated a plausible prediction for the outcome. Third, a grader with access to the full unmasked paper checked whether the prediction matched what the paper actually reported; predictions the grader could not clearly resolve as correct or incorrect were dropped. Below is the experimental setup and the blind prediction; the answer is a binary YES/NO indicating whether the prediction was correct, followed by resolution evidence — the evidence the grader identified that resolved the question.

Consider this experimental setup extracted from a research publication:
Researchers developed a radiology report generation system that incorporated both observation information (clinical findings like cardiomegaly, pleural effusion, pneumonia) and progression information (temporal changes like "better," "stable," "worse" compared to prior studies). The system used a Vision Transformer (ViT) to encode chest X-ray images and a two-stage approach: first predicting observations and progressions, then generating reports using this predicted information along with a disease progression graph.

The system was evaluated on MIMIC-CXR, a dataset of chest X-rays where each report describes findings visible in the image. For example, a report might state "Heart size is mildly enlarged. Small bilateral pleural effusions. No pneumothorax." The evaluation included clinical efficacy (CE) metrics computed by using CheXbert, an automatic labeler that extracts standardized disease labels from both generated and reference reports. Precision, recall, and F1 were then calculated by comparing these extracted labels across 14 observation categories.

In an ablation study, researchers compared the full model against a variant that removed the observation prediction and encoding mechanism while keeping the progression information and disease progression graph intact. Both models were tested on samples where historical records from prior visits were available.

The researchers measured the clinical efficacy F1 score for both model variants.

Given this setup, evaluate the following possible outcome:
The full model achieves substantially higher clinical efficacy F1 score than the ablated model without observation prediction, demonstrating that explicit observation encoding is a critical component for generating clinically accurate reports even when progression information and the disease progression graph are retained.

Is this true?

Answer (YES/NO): YES